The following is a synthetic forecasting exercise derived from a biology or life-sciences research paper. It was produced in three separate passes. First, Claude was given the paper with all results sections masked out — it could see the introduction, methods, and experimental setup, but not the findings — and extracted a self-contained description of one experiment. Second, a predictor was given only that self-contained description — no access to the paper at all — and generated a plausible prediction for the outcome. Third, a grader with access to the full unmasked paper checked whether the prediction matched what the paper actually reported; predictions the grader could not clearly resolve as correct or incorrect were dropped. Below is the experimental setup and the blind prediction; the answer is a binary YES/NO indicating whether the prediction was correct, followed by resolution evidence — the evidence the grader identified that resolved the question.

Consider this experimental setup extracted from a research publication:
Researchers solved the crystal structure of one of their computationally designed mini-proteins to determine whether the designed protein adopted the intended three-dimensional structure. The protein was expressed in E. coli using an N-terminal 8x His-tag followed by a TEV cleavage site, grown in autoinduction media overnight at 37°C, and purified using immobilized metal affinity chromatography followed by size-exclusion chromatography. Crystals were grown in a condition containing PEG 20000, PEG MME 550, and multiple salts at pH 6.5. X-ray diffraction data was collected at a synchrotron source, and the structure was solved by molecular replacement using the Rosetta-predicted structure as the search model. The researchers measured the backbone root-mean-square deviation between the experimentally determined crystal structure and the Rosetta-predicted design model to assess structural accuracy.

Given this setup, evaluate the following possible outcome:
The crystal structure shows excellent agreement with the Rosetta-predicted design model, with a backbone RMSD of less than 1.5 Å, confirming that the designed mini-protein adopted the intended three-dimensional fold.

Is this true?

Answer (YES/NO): NO